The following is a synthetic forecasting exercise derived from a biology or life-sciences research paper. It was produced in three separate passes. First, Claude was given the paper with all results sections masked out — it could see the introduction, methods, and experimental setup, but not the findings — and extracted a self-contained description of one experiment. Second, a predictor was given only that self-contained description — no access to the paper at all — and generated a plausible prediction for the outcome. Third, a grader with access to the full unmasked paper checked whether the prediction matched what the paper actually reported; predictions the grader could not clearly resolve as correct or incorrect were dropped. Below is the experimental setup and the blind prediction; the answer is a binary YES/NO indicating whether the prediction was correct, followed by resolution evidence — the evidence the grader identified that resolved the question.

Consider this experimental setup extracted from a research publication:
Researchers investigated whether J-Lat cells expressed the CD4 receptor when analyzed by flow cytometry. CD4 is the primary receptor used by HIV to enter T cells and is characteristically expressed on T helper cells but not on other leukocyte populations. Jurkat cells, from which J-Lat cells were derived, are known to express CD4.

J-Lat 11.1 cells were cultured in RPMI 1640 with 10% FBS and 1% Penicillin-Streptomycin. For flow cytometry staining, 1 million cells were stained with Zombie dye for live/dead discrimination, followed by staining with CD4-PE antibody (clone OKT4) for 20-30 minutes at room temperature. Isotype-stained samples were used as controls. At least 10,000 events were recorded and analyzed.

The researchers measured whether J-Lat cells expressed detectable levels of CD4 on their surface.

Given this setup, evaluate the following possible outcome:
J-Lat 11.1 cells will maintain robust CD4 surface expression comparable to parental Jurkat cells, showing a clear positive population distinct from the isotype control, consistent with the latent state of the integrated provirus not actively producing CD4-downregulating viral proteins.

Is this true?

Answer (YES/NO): NO